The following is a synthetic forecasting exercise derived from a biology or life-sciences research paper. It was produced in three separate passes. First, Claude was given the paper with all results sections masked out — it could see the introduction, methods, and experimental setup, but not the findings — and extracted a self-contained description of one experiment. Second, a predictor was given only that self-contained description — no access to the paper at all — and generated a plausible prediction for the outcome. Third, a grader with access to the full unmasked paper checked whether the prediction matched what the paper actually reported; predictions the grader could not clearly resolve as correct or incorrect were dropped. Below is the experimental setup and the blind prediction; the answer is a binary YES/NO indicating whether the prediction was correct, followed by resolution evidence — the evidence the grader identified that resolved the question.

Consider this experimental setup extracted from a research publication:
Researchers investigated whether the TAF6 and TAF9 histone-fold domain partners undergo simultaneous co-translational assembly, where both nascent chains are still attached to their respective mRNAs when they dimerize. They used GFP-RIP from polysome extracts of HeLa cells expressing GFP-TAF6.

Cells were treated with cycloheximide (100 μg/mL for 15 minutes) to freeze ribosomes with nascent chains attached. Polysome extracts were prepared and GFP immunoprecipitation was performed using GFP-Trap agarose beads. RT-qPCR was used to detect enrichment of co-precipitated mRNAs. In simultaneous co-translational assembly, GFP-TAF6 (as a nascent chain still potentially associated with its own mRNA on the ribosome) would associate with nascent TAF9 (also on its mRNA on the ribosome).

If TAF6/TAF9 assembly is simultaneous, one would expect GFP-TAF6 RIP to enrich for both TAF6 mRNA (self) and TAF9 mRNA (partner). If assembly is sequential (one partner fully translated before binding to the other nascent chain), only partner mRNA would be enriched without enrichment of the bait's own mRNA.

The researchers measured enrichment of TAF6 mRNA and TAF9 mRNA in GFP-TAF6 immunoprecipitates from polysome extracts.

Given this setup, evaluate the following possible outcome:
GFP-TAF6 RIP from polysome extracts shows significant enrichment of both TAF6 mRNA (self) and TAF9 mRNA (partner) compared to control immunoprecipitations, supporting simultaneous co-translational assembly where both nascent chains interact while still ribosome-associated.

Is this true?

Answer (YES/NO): NO